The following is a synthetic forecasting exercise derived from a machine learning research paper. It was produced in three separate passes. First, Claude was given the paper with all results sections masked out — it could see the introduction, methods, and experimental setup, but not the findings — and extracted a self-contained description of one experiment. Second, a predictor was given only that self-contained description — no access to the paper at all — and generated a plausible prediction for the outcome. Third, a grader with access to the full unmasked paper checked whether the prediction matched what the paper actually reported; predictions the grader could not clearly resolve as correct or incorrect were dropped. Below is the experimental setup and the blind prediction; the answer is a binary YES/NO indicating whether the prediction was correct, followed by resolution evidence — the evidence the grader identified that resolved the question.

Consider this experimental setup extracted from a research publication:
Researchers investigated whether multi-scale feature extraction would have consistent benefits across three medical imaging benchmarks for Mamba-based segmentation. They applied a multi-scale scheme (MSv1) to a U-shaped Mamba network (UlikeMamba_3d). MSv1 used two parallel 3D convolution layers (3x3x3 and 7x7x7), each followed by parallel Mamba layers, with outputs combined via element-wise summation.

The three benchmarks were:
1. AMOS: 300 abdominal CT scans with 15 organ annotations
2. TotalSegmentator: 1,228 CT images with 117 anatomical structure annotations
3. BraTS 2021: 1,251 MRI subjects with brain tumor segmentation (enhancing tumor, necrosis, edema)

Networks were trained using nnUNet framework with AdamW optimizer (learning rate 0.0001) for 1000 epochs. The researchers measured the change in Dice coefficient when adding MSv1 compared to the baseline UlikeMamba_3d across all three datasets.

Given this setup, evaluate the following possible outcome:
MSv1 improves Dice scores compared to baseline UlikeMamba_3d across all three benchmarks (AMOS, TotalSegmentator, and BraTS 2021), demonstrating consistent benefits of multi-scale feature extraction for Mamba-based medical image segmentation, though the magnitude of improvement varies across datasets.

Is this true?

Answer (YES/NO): NO